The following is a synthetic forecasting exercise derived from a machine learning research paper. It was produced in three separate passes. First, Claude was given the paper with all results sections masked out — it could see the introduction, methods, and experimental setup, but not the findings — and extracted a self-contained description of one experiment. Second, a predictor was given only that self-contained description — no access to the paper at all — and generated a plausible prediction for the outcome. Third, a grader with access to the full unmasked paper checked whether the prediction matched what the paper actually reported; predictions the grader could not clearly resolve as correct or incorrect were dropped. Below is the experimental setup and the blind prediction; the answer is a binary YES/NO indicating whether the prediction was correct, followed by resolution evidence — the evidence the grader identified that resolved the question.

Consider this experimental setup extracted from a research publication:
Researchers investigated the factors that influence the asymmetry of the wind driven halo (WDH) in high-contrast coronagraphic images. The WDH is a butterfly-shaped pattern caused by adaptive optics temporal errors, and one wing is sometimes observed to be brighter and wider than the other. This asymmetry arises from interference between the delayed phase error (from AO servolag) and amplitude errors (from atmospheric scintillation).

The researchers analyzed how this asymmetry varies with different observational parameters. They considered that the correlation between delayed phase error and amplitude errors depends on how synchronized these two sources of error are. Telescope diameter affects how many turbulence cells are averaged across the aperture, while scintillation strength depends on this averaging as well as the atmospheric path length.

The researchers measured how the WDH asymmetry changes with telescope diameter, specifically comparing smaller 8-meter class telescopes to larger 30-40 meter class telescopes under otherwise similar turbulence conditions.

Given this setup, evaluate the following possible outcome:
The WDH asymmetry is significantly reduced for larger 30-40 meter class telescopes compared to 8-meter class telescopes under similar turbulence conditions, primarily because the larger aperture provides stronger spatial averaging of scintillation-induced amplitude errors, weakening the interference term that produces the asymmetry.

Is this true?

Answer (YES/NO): NO